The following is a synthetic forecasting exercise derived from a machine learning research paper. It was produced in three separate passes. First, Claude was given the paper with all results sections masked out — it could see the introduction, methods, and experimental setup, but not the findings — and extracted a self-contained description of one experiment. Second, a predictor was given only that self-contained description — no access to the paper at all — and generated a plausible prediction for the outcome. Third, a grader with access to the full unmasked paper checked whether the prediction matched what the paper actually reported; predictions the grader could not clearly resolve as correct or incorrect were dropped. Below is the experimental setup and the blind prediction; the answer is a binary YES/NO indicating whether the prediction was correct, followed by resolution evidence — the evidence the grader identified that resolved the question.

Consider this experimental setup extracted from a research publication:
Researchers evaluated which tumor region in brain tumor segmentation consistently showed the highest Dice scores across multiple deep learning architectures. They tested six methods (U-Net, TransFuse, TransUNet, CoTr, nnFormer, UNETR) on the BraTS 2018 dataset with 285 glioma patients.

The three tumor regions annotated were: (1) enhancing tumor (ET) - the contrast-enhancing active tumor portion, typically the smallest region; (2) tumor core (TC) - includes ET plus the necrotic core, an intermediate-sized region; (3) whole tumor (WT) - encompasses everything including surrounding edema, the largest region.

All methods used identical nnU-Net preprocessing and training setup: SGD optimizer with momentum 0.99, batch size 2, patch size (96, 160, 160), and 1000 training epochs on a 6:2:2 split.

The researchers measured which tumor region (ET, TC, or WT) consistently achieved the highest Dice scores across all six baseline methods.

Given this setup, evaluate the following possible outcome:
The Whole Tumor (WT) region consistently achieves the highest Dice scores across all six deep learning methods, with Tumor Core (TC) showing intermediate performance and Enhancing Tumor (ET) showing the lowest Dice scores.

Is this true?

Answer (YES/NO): NO